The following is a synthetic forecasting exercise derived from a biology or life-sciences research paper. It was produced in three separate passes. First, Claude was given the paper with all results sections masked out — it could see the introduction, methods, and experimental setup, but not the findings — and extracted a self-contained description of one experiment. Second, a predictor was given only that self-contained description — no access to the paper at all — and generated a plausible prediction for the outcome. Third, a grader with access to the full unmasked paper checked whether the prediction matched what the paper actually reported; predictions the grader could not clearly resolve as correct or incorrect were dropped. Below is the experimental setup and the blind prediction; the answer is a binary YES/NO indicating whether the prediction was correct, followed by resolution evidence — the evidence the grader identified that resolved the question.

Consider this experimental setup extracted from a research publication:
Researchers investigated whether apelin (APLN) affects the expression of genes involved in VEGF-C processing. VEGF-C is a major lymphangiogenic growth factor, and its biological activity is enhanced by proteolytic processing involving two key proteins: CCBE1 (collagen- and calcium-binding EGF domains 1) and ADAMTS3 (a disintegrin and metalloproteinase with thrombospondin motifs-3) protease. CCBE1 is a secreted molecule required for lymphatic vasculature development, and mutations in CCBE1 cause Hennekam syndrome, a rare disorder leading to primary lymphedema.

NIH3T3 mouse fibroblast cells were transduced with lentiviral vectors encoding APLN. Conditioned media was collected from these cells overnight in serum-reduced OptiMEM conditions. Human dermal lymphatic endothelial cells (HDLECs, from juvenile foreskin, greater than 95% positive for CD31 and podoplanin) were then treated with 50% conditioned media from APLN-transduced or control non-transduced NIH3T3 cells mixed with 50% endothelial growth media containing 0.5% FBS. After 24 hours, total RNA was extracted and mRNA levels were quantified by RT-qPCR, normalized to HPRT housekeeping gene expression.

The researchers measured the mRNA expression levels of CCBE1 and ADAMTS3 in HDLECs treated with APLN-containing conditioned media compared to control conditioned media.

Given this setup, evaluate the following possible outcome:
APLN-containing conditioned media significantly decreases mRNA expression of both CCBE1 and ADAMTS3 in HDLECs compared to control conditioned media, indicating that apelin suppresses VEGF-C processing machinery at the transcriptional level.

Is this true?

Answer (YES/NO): NO